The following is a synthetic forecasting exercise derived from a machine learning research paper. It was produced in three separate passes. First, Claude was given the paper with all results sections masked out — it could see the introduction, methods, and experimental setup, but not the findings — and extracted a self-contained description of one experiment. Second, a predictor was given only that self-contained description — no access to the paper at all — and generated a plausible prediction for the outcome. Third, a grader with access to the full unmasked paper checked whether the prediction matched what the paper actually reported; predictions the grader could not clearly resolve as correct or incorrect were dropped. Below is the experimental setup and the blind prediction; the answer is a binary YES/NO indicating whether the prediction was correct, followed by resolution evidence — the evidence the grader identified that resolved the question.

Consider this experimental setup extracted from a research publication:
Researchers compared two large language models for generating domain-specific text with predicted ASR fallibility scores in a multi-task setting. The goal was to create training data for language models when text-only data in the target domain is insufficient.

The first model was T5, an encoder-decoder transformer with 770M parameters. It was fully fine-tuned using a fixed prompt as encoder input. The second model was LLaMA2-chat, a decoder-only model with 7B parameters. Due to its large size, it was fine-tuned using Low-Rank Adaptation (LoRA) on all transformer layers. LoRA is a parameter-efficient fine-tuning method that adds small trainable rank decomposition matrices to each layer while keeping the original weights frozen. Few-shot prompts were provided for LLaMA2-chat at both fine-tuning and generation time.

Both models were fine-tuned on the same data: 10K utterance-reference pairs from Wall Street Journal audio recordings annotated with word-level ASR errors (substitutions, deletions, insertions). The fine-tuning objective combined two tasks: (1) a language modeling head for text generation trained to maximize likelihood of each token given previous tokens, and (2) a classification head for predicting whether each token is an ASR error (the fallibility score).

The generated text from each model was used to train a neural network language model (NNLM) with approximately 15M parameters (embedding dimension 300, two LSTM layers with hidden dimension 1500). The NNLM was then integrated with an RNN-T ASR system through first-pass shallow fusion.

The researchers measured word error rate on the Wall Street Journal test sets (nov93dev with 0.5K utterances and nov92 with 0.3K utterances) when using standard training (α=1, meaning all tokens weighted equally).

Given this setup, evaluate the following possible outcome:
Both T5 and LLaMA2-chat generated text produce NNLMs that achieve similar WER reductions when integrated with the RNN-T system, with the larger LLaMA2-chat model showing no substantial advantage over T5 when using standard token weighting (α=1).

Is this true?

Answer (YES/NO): NO